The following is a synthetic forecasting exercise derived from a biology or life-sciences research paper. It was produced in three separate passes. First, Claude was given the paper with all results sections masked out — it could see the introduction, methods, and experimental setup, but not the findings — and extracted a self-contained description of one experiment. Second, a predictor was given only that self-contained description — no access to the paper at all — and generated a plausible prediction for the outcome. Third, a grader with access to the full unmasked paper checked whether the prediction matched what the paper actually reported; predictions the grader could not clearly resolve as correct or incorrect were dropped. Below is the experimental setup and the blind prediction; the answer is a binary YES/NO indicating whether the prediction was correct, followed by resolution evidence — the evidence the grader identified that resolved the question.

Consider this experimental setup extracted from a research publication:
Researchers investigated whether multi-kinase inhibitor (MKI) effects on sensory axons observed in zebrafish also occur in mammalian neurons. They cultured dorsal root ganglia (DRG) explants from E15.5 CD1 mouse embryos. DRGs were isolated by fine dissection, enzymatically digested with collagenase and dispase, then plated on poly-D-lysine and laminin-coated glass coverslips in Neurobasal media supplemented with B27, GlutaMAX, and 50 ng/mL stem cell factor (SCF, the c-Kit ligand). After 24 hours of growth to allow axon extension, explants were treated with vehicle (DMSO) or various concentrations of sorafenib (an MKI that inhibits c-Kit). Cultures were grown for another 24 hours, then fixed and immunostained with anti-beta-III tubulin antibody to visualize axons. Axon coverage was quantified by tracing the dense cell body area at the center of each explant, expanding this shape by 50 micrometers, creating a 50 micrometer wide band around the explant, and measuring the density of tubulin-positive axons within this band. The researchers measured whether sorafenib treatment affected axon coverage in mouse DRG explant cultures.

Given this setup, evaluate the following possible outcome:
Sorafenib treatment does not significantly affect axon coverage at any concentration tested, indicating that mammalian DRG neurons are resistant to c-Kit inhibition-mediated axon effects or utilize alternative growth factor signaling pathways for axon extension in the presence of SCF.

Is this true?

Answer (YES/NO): NO